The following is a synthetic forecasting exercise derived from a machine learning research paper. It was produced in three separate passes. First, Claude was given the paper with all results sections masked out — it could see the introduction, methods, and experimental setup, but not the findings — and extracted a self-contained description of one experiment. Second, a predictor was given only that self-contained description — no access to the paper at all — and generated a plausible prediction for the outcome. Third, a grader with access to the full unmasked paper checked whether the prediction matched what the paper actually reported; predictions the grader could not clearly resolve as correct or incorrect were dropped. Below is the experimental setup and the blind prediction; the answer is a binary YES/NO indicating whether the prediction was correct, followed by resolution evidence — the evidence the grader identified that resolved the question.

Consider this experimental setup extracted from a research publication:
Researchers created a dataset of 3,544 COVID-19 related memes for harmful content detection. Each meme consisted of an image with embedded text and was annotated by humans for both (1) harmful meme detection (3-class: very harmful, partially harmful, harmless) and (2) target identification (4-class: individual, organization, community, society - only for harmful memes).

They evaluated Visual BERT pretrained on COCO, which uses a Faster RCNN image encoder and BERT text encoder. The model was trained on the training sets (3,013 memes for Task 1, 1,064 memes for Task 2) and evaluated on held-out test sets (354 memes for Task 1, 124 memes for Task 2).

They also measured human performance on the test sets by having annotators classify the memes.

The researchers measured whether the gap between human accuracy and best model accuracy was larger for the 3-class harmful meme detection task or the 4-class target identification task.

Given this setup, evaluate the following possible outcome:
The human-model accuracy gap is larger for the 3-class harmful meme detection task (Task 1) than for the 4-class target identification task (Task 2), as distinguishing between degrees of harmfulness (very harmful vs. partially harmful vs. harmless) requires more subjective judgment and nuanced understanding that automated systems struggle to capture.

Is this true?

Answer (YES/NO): YES